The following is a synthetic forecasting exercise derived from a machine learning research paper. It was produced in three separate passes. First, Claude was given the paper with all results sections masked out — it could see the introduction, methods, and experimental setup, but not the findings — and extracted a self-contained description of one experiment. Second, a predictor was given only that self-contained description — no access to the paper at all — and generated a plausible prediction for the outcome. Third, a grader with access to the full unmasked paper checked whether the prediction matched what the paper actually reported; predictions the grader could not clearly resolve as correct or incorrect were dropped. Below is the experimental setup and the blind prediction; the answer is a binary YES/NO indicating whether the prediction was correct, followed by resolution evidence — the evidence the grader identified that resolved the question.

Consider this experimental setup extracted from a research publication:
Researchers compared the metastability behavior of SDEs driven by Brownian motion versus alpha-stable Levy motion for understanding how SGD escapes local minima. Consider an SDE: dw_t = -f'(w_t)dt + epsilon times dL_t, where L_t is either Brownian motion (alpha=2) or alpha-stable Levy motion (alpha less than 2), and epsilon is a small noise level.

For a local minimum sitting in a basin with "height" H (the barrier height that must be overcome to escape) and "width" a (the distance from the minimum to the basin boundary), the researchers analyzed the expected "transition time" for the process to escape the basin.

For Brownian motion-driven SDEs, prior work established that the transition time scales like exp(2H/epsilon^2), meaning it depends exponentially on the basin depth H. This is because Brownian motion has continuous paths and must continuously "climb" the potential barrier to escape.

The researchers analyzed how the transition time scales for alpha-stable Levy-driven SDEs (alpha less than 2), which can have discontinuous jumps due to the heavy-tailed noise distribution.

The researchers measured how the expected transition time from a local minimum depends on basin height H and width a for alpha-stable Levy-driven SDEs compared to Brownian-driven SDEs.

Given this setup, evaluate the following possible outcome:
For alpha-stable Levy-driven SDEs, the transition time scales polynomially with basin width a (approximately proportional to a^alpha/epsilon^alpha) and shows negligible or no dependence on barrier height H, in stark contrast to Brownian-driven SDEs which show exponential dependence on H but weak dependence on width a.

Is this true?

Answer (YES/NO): YES